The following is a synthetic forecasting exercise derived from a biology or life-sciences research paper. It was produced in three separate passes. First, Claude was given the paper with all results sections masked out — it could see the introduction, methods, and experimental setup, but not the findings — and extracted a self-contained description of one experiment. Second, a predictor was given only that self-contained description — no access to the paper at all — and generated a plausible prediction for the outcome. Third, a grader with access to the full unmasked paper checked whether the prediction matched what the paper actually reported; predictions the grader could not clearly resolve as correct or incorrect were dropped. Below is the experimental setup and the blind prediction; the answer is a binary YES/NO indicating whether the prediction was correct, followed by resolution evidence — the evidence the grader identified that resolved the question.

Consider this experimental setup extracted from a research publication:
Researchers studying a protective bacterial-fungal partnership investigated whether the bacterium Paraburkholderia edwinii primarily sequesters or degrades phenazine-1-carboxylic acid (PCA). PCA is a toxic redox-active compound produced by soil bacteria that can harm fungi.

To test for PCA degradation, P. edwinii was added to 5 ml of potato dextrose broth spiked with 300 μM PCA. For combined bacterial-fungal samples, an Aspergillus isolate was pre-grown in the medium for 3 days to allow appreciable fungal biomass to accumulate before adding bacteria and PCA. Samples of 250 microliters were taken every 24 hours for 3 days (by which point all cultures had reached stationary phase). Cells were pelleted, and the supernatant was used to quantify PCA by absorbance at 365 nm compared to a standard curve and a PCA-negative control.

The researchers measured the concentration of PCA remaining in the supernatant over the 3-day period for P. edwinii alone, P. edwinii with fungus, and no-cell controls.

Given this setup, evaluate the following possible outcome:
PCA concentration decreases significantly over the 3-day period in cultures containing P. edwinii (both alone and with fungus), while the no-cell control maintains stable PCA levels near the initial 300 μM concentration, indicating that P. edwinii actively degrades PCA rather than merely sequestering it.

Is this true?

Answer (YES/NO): NO